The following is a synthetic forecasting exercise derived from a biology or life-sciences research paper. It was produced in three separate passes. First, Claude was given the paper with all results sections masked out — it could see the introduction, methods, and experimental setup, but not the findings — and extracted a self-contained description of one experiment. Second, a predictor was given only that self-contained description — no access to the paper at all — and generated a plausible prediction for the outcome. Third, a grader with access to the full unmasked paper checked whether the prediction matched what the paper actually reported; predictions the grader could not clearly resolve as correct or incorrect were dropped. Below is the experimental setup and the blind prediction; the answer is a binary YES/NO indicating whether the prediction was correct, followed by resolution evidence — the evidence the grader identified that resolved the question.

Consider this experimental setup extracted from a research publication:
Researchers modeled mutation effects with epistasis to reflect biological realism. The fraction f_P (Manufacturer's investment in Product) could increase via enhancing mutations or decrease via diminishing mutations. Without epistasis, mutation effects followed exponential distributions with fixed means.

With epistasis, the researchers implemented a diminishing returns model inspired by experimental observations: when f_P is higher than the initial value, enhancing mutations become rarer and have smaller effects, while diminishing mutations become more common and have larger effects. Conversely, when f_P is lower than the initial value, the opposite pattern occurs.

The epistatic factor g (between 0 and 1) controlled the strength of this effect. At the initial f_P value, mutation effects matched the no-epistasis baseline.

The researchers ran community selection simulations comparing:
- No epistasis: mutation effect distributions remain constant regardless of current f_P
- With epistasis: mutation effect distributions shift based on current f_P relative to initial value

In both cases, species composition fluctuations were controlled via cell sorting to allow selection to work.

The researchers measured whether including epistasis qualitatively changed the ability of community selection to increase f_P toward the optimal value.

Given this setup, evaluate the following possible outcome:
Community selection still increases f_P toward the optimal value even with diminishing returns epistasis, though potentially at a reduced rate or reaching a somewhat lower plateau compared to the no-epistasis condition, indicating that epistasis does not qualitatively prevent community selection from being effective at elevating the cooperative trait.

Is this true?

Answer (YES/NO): YES